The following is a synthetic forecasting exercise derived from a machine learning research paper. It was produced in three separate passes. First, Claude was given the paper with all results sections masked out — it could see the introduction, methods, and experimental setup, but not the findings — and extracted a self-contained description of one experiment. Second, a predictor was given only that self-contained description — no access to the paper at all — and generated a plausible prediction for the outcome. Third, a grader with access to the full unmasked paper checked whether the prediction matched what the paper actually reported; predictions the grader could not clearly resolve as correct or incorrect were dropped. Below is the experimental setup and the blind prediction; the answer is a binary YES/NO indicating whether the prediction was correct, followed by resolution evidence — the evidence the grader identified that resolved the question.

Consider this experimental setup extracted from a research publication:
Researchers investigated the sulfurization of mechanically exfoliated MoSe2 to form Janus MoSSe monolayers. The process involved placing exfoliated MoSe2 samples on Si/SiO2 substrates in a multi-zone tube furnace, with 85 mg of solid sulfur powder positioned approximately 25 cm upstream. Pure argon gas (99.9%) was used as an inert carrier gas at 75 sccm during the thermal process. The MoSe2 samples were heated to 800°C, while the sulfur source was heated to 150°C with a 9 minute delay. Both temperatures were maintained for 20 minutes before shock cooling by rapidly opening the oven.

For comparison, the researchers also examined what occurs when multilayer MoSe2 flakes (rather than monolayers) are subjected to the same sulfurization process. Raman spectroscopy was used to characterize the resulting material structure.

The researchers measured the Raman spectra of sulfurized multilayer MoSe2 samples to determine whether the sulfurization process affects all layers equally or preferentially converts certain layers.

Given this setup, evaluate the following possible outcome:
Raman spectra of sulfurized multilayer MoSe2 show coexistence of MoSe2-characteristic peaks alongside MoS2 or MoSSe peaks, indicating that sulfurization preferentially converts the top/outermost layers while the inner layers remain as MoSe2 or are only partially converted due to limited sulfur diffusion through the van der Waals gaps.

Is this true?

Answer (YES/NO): YES